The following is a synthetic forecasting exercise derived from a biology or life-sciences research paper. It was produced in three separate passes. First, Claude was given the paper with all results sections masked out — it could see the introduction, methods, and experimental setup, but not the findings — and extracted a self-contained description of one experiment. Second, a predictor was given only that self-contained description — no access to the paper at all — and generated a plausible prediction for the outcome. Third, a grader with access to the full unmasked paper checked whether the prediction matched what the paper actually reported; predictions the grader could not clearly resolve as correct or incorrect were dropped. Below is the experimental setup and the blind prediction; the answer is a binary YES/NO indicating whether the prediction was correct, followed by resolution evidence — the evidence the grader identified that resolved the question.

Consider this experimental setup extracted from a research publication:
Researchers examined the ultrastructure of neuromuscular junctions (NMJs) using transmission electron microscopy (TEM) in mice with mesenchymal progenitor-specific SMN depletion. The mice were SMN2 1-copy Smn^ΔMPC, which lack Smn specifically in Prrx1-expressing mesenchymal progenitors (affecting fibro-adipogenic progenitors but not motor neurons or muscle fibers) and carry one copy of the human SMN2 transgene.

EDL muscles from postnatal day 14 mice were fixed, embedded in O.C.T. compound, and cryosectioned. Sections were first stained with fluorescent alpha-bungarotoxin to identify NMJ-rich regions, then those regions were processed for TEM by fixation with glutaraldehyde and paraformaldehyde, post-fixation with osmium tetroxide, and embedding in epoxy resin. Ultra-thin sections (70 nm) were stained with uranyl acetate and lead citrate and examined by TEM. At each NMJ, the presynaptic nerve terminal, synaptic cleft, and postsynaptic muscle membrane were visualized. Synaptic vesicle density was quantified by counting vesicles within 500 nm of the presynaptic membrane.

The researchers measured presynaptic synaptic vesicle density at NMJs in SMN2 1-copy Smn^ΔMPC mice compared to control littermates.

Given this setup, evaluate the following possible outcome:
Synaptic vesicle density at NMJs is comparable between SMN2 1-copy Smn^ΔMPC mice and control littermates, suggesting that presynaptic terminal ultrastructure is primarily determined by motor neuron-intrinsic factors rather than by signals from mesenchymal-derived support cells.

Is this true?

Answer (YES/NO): NO